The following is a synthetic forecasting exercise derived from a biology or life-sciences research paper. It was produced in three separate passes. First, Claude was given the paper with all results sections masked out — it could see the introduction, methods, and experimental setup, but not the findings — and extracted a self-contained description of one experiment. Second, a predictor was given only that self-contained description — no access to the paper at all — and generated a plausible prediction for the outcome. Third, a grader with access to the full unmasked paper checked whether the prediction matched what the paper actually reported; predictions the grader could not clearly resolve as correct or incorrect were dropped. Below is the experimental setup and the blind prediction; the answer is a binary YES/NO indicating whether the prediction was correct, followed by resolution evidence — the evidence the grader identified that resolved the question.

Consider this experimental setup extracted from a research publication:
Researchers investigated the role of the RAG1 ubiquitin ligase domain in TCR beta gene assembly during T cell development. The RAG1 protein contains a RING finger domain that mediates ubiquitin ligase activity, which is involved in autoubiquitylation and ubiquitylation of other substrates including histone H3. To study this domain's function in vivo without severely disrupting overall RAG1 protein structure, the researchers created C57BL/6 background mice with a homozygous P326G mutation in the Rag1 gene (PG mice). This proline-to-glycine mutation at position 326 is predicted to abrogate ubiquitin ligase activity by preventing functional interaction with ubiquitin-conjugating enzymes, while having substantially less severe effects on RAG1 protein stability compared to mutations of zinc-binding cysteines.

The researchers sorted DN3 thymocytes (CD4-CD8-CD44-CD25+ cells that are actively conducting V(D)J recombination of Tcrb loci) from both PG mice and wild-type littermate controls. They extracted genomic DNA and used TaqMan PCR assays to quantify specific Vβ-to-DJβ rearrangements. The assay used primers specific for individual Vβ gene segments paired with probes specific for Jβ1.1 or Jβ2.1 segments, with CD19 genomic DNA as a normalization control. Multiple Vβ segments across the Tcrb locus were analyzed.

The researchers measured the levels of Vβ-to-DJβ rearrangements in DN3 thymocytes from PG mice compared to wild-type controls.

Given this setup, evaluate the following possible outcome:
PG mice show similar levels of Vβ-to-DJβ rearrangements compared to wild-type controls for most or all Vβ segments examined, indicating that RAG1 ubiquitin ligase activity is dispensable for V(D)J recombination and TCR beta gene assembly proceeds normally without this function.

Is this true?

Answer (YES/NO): NO